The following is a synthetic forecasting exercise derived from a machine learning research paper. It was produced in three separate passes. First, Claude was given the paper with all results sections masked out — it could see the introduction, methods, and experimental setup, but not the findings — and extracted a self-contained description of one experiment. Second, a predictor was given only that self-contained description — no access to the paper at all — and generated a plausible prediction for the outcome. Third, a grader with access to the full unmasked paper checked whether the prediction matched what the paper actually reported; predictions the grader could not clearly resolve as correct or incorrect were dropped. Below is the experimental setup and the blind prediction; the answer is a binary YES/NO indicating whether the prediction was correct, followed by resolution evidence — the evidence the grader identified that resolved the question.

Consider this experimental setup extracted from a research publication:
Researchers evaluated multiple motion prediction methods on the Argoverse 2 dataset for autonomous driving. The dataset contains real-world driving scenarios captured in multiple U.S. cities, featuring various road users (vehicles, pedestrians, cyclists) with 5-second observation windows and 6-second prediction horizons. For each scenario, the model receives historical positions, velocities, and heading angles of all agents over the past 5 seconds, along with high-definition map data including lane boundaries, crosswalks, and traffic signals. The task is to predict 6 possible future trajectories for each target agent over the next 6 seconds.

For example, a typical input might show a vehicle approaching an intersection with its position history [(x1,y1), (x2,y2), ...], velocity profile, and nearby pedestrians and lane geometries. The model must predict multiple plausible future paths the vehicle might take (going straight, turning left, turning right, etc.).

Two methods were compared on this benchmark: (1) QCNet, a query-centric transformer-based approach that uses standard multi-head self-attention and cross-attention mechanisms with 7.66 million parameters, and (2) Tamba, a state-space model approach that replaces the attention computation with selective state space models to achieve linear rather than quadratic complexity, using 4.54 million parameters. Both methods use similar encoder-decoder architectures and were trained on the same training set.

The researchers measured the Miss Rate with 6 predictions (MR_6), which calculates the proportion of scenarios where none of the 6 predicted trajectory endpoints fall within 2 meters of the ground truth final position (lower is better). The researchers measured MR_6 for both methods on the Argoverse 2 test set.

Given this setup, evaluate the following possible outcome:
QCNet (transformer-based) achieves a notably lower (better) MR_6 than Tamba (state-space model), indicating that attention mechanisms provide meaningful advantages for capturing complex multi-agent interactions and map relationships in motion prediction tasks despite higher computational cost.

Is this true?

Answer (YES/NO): NO